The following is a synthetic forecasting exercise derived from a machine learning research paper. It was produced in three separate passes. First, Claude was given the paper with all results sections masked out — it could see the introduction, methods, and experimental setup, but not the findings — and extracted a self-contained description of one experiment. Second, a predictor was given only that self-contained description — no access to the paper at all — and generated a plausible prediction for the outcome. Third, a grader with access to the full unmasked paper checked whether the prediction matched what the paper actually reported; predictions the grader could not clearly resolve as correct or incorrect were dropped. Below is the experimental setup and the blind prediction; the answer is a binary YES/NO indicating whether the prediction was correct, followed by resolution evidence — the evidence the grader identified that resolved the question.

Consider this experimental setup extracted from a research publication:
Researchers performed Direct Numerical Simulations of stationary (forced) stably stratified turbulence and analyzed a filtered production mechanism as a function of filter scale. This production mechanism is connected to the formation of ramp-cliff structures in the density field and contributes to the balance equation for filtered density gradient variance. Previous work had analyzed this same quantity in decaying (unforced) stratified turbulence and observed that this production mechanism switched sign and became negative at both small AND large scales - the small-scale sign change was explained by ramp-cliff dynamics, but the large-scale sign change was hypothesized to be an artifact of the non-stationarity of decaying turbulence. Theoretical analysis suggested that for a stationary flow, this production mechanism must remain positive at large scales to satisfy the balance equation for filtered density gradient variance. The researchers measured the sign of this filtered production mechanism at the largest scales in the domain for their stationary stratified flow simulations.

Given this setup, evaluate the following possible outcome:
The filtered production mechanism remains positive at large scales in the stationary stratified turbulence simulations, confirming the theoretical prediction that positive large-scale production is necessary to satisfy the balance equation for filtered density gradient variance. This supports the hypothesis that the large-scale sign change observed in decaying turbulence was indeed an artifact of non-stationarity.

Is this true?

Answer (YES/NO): YES